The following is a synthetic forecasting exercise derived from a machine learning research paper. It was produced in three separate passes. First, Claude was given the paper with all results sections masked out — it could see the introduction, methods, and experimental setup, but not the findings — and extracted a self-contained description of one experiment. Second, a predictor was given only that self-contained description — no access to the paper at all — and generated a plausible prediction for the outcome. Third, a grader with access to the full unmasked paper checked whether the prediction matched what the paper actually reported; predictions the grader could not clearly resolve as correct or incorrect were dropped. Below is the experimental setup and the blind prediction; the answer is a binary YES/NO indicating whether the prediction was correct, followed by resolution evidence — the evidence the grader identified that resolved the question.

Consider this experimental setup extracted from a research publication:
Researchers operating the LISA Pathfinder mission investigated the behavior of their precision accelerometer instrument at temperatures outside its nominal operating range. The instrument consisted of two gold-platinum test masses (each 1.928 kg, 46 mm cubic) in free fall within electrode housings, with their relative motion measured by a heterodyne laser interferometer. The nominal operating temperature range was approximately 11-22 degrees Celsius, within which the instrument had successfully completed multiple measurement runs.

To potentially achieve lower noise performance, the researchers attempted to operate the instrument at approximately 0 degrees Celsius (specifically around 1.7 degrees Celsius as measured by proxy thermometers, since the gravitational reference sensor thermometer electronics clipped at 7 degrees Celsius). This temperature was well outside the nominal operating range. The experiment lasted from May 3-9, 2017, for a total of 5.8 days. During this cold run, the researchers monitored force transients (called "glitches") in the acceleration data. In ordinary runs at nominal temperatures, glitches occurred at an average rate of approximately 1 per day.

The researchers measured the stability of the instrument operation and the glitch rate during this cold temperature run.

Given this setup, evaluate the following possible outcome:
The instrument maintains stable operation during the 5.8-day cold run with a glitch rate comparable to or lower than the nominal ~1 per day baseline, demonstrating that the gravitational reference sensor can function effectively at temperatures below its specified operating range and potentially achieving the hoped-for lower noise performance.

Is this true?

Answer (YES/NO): NO